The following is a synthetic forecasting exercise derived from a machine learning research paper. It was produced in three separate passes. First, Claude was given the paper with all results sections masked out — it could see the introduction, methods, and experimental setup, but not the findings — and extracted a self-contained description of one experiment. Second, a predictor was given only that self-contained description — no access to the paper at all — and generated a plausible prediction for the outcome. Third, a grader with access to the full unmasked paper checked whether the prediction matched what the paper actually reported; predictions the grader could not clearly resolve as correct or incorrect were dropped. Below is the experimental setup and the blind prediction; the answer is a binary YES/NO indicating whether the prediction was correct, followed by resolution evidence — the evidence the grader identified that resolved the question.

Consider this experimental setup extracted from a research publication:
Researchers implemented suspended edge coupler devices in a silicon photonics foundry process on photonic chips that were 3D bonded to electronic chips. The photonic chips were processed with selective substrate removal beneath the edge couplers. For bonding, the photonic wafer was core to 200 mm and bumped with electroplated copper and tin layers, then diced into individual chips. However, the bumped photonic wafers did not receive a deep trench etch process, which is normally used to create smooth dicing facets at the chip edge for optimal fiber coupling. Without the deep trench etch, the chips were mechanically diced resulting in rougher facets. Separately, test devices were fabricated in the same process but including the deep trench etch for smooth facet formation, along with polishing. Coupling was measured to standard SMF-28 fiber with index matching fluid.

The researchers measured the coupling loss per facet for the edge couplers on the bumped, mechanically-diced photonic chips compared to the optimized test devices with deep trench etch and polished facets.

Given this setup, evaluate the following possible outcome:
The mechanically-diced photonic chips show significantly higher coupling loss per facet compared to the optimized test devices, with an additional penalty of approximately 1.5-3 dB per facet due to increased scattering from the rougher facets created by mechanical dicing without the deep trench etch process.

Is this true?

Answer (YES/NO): YES